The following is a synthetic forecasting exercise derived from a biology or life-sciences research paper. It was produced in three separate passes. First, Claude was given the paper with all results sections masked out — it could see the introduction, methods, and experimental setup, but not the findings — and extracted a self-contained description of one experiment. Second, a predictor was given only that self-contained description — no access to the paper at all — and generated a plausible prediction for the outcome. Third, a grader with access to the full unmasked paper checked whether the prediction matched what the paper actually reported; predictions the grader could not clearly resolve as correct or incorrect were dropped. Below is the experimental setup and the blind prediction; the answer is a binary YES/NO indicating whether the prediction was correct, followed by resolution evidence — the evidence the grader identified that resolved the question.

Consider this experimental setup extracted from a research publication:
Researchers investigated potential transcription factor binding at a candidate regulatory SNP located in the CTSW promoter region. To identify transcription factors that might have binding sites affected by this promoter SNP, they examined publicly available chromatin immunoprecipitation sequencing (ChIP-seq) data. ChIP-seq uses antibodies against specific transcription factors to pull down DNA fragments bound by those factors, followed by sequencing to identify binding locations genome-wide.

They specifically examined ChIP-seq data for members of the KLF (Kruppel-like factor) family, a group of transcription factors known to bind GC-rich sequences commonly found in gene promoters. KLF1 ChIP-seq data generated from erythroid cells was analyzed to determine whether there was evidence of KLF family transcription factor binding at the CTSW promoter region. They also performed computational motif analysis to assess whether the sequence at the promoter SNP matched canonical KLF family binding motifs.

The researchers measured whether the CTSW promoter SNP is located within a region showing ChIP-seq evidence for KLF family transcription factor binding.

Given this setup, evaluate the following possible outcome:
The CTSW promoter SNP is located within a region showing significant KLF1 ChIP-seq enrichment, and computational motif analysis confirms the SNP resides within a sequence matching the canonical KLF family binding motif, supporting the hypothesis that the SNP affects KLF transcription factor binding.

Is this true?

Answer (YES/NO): YES